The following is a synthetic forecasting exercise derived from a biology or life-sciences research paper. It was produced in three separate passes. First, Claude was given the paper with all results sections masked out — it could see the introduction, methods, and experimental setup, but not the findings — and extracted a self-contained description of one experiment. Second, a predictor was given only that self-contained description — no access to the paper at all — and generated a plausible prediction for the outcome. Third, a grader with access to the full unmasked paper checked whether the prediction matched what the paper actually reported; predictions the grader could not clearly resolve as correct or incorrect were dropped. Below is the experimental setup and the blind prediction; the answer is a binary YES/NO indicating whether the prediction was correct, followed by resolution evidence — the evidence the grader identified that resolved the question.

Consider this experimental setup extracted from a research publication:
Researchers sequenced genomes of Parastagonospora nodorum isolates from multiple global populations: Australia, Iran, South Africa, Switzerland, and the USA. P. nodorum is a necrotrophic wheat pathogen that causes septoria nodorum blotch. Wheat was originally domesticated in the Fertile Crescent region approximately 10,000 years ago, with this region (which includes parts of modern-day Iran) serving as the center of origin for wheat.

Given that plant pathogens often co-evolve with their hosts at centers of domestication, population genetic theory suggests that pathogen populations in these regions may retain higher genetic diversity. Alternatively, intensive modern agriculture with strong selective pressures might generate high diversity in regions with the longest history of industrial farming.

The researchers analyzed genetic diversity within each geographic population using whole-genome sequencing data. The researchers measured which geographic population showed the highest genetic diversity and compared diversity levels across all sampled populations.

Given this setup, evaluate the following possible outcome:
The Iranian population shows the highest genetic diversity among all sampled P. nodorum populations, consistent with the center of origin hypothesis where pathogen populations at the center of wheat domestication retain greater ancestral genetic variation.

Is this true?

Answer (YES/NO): YES